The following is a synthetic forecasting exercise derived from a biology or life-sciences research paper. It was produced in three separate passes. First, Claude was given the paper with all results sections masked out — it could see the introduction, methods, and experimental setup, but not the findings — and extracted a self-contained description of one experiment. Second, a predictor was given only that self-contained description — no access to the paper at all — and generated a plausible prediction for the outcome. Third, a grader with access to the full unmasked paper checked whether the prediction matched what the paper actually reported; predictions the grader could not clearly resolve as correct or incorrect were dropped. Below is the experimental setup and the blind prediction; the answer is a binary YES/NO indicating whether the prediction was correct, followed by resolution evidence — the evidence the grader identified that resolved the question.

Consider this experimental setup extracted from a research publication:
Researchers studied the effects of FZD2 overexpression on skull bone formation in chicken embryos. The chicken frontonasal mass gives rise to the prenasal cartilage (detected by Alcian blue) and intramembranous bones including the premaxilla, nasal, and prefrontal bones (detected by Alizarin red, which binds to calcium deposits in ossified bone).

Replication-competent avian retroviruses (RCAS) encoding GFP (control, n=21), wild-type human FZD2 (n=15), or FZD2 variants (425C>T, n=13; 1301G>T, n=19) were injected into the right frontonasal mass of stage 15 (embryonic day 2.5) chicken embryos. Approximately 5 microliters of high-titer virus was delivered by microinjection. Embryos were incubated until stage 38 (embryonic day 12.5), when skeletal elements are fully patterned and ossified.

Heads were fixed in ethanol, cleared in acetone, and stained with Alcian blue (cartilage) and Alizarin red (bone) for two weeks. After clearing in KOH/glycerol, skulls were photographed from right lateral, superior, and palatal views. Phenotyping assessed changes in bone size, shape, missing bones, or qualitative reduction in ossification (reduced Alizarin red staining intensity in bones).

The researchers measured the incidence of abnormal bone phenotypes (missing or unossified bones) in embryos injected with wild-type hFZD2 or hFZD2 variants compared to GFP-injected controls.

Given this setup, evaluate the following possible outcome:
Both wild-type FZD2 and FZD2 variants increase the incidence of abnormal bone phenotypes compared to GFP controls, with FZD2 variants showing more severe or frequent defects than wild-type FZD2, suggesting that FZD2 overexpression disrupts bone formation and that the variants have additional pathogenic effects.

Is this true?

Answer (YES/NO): NO